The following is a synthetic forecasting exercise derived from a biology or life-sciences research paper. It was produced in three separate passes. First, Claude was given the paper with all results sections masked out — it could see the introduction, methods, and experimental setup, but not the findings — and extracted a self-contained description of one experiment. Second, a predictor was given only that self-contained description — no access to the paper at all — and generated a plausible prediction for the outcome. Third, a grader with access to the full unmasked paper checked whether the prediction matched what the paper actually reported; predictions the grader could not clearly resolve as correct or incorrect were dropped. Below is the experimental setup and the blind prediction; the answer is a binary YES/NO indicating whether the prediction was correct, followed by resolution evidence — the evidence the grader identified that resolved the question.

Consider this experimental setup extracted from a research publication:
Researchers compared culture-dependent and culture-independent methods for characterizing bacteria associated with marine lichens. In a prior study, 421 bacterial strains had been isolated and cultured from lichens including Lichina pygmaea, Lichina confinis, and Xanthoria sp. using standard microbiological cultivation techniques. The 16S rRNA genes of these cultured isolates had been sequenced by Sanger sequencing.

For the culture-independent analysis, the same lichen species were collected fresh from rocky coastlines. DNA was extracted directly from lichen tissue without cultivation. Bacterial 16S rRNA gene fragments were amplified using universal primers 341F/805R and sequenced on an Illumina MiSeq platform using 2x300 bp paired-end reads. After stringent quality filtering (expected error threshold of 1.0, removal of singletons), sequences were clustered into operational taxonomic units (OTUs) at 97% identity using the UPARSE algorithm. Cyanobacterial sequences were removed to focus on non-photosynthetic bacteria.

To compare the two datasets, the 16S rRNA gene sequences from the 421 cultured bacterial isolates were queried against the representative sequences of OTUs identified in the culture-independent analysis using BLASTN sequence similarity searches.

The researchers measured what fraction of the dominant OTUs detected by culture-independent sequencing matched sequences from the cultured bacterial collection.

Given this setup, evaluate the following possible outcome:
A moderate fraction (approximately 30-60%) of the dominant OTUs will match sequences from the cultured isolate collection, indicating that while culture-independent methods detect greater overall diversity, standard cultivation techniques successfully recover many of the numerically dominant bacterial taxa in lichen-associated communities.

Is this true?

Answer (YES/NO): NO